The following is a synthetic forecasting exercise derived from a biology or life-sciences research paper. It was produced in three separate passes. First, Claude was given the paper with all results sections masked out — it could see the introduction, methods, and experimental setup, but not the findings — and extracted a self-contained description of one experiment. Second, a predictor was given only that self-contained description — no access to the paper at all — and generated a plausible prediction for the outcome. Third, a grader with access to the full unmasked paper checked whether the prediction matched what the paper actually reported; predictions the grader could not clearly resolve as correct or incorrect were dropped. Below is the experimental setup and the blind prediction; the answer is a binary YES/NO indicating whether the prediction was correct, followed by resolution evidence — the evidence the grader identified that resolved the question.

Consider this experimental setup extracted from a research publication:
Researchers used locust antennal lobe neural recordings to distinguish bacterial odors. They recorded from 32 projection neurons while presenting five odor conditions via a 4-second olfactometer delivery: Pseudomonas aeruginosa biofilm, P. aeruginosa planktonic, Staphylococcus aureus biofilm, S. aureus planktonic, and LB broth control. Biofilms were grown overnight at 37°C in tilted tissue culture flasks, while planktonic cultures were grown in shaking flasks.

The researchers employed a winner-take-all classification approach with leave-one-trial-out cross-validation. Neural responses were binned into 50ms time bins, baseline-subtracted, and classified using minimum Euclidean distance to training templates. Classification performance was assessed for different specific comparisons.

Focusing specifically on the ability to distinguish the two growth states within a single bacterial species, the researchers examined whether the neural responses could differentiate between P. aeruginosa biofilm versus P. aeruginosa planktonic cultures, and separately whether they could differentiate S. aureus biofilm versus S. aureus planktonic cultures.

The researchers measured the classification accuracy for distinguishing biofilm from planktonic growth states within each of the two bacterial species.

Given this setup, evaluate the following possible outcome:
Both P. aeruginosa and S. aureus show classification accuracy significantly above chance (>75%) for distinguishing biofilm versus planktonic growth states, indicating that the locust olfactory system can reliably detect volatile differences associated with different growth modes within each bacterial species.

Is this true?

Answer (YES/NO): YES